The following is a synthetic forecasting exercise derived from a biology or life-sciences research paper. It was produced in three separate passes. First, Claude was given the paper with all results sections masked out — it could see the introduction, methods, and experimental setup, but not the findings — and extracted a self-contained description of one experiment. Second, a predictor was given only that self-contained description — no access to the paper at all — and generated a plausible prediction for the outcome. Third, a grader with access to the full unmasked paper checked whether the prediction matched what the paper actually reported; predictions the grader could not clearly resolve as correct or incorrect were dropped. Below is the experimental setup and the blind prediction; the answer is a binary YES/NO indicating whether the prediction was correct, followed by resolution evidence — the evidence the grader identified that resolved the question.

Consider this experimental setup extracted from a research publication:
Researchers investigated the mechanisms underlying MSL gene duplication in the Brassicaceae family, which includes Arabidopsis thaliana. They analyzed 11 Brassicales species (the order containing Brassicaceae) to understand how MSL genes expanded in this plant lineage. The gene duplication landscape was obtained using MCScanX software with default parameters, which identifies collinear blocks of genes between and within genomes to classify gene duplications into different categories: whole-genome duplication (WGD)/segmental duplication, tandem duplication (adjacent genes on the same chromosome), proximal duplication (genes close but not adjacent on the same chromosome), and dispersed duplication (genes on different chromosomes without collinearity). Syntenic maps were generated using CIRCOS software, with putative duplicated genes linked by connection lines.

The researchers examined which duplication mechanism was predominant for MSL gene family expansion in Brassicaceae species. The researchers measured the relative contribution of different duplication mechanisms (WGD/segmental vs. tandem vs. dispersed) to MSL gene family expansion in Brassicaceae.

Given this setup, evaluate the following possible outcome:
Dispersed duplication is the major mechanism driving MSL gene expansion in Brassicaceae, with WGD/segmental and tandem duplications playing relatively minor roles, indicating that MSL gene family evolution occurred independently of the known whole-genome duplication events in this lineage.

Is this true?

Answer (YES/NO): NO